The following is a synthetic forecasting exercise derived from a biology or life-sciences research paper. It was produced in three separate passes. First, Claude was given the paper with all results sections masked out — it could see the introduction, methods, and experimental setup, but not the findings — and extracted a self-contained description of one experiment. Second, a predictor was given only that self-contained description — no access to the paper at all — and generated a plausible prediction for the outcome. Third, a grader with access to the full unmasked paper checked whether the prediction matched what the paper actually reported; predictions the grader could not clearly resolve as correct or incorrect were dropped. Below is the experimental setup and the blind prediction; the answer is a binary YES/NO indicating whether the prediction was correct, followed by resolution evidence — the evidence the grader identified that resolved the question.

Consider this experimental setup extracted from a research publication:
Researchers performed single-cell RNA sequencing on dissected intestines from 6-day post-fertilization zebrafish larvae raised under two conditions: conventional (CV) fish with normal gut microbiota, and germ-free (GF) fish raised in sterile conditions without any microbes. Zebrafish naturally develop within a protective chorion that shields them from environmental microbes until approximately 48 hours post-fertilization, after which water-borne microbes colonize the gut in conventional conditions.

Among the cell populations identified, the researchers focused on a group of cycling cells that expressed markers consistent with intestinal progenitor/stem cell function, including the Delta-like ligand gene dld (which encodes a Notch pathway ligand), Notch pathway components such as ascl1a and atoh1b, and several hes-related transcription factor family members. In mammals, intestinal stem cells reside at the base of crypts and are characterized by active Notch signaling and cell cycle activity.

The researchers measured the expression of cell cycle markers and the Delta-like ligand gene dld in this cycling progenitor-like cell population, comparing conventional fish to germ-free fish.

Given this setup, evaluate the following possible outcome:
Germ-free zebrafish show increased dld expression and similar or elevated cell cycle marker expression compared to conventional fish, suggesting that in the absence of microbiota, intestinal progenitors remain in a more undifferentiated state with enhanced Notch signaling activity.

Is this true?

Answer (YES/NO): NO